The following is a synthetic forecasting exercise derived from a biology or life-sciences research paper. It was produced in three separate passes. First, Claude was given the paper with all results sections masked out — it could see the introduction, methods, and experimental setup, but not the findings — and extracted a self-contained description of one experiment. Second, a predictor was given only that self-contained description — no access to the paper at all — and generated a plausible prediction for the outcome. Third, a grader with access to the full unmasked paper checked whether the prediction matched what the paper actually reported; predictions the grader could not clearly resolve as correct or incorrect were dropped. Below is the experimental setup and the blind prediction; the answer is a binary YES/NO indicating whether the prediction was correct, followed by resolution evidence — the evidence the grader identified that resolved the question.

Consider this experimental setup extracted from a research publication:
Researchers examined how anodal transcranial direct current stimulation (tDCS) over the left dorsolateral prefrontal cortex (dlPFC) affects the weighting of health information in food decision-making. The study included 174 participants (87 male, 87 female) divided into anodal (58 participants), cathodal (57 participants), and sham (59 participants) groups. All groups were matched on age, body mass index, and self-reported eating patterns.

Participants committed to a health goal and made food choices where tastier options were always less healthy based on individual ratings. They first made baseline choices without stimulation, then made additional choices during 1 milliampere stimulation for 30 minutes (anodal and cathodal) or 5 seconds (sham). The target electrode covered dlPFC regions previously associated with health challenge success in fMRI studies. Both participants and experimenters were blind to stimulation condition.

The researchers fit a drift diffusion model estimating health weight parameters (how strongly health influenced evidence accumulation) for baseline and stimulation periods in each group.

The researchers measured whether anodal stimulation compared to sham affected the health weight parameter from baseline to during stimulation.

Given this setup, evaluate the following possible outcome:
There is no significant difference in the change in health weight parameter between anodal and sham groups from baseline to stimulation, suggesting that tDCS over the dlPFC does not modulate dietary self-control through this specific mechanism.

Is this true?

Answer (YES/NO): YES